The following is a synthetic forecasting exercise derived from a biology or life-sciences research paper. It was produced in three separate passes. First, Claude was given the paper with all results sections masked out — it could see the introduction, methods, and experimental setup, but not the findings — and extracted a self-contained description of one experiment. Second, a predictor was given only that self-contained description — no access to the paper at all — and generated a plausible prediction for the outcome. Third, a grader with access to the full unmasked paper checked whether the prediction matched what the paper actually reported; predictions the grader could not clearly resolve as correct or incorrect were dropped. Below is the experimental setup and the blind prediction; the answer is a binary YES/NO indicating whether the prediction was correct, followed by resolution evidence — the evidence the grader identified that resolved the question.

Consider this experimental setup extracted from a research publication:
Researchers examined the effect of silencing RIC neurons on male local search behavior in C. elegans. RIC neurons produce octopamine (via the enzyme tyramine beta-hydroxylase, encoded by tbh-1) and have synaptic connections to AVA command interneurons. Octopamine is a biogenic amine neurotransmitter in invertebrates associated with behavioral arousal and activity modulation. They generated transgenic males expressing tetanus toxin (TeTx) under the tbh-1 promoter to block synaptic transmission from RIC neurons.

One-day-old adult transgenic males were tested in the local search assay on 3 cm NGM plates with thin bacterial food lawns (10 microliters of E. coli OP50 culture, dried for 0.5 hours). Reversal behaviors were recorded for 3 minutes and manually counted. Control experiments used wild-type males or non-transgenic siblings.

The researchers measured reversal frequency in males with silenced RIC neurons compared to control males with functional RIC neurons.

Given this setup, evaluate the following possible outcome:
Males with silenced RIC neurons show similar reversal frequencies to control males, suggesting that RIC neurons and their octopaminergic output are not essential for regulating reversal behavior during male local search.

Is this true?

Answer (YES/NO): NO